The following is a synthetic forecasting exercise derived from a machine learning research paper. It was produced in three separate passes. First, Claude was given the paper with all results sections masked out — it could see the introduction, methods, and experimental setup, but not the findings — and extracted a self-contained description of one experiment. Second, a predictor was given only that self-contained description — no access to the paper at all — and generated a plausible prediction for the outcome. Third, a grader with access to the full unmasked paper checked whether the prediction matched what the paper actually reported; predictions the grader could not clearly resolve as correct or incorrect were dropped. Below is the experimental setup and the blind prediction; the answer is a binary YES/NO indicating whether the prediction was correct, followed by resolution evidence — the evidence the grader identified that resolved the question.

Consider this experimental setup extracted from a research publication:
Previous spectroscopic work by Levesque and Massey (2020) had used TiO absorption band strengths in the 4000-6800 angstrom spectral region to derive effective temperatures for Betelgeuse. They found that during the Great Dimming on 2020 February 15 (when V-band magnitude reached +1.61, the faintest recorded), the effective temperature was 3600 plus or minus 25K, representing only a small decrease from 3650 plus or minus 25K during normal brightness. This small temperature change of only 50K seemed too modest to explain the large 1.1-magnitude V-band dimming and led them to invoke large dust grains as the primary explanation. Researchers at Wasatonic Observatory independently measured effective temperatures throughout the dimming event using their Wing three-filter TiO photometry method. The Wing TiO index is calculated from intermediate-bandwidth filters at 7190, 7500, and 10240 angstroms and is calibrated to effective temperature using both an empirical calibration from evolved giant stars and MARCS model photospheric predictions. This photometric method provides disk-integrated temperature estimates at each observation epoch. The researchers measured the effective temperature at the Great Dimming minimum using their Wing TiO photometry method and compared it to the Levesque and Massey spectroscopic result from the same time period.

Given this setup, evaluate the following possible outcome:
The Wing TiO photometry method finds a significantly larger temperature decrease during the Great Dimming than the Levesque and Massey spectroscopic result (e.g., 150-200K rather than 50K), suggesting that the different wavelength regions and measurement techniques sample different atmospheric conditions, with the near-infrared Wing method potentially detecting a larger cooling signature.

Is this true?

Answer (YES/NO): NO